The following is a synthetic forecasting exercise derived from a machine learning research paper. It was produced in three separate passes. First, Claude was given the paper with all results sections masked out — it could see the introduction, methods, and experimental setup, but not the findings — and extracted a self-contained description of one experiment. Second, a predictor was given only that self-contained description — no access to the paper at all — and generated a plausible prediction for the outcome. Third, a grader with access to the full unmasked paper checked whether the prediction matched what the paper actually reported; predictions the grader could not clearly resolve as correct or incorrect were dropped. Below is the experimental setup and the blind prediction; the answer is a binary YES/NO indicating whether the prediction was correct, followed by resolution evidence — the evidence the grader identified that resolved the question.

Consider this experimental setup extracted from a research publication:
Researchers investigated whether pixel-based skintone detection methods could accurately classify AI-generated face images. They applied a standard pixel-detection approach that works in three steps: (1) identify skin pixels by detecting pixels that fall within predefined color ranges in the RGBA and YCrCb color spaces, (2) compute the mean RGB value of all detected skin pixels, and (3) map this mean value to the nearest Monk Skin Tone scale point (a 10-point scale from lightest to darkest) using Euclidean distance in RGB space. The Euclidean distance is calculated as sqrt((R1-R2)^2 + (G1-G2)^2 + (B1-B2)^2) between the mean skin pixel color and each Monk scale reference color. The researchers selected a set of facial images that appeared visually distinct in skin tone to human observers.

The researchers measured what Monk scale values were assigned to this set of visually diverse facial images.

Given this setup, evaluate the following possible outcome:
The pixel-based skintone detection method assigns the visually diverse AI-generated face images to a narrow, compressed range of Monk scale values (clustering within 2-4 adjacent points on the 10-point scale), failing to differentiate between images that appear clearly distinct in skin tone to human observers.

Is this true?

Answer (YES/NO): YES